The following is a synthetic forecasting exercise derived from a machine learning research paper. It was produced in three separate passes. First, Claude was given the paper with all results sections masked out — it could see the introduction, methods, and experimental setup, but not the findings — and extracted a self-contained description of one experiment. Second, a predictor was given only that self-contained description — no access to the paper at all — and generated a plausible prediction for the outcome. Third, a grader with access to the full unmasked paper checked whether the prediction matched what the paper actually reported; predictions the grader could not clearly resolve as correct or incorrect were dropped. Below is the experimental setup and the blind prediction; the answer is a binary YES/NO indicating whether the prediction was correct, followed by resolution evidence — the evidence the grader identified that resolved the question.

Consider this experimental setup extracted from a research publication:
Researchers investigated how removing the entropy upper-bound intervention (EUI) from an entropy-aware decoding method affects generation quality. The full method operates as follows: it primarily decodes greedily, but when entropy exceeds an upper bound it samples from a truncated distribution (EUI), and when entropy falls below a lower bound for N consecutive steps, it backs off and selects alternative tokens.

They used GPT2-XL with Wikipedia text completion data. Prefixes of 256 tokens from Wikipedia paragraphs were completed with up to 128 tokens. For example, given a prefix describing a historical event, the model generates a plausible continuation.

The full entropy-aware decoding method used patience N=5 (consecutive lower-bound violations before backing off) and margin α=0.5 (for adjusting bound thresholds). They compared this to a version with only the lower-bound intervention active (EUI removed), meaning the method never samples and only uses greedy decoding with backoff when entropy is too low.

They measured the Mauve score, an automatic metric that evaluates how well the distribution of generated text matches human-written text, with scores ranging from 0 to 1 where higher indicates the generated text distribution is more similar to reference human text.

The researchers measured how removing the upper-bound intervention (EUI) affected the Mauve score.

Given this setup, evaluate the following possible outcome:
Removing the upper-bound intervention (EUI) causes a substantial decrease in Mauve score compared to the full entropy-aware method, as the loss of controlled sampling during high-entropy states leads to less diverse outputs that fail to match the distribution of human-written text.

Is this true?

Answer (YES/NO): YES